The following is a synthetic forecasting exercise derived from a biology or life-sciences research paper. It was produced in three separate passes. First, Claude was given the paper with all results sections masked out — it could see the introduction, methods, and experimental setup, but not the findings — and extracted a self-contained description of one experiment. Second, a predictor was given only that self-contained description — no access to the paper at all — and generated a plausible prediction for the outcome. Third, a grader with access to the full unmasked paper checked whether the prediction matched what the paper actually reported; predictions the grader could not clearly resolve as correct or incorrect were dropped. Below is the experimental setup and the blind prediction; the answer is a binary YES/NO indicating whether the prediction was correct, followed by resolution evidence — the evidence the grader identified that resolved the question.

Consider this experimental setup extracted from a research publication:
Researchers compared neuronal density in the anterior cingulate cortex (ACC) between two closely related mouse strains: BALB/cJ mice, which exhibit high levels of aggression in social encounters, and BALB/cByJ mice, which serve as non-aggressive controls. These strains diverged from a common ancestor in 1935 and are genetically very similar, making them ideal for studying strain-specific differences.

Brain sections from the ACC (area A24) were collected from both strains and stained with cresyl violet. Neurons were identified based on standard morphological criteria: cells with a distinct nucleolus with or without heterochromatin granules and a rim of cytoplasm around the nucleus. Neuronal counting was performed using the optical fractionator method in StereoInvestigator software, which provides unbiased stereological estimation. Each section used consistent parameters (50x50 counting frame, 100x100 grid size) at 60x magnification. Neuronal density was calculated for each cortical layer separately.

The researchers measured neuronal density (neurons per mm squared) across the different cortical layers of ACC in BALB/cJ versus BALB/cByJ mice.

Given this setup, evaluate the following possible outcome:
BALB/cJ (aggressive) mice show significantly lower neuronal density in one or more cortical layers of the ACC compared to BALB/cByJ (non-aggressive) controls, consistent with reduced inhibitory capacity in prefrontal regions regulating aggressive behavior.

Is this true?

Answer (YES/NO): YES